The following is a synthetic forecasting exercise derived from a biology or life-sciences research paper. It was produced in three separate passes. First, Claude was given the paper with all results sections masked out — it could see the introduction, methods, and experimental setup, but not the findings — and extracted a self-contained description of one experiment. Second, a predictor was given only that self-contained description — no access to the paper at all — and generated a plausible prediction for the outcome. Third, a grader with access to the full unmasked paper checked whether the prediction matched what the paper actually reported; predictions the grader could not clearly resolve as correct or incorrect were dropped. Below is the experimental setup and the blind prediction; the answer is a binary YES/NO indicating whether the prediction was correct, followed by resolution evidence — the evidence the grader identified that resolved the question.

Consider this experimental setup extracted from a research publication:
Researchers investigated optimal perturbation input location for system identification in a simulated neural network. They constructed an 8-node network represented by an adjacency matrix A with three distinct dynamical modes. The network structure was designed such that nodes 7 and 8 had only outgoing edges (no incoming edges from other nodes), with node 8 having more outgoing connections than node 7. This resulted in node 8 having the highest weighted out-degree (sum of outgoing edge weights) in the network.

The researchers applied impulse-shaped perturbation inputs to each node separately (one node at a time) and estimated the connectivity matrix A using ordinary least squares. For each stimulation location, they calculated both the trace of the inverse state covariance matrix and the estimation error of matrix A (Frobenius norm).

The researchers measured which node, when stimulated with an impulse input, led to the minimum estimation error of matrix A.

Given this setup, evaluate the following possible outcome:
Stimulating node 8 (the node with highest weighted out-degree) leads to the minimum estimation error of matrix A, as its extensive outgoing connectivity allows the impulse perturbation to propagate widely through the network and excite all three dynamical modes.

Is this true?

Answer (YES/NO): YES